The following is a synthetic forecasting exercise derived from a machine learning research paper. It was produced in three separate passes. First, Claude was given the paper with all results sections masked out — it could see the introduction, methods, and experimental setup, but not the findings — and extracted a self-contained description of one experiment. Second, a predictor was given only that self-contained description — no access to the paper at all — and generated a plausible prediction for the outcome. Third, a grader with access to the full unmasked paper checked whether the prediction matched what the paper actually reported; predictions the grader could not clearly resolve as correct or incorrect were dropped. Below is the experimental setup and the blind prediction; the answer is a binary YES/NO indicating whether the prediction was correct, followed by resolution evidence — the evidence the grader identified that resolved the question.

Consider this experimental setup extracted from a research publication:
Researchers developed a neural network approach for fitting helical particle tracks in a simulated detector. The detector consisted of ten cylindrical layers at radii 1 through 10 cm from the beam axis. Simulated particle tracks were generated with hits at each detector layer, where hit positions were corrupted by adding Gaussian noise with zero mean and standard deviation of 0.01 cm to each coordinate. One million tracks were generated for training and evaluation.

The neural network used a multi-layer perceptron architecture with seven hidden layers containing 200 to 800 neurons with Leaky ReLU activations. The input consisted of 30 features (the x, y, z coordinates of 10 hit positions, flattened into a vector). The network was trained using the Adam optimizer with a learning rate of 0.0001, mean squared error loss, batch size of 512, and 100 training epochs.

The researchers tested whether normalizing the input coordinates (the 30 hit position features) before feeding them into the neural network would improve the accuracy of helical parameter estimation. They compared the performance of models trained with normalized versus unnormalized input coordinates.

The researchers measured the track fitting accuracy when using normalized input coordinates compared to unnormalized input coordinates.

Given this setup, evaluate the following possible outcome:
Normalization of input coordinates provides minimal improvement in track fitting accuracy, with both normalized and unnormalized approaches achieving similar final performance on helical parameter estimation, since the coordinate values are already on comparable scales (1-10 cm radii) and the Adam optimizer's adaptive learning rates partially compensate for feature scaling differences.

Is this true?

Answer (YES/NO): NO